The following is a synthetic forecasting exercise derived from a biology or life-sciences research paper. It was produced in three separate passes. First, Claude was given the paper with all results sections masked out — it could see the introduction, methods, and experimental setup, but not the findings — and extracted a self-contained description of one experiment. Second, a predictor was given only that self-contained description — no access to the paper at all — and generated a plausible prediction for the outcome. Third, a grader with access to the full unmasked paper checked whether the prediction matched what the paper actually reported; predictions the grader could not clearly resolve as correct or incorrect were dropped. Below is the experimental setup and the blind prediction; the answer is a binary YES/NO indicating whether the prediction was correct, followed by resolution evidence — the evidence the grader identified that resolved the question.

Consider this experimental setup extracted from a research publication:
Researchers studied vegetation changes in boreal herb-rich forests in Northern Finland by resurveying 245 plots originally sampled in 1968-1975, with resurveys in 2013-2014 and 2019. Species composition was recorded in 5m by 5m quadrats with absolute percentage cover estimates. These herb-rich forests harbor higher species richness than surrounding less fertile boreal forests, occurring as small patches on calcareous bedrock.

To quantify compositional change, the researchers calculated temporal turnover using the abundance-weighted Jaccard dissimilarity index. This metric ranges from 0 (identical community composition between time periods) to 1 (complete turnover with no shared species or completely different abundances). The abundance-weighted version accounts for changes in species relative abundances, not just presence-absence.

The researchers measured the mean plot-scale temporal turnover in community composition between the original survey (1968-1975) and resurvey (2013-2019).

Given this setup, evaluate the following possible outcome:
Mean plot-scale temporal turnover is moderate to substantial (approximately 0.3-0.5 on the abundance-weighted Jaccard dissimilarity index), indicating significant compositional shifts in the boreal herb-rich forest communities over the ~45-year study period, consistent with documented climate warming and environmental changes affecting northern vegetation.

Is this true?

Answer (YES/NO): NO